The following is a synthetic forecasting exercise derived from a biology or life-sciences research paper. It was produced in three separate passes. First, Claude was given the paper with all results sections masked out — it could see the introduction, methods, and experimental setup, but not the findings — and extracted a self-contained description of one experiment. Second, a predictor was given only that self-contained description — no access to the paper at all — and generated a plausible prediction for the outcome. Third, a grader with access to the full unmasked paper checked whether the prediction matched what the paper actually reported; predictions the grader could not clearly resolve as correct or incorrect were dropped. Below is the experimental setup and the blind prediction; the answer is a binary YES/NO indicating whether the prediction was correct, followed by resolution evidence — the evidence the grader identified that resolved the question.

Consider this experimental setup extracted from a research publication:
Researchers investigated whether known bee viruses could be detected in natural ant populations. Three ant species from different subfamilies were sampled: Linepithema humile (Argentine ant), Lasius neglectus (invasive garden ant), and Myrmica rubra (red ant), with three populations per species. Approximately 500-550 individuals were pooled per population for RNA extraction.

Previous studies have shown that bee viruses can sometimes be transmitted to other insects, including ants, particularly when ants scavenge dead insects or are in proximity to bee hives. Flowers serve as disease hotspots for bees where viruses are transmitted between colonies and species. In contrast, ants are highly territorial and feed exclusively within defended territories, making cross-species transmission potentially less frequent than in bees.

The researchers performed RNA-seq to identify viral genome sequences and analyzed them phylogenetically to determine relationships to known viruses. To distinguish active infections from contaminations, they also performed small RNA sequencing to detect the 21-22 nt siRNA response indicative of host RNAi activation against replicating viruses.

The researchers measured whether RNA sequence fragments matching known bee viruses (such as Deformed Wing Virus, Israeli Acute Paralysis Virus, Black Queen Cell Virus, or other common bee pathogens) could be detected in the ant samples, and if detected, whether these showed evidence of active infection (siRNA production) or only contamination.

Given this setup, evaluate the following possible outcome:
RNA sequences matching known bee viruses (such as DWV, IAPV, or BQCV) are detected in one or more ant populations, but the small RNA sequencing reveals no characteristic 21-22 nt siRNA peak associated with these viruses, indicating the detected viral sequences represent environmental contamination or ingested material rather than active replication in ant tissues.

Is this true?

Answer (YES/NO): NO